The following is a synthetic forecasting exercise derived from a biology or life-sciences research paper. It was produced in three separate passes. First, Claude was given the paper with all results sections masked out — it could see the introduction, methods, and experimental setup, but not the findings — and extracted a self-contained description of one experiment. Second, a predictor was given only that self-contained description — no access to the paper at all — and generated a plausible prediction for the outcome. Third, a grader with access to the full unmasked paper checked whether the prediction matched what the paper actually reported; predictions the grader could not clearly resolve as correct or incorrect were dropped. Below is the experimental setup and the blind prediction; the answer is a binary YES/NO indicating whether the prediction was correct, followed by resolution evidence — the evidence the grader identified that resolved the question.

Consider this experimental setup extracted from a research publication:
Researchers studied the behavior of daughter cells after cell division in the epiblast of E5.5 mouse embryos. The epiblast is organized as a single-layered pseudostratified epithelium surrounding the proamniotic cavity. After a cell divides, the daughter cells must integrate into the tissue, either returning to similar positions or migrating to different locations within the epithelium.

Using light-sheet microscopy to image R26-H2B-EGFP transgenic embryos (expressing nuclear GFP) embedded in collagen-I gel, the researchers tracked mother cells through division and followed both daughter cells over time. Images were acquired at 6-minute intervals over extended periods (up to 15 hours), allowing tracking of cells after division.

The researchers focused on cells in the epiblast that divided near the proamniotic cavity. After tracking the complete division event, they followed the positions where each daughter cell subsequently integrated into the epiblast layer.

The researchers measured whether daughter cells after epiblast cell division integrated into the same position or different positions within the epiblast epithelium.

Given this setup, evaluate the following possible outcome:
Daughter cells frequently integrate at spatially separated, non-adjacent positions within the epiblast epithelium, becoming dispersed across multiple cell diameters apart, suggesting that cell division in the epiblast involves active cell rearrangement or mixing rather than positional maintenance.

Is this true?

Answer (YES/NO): YES